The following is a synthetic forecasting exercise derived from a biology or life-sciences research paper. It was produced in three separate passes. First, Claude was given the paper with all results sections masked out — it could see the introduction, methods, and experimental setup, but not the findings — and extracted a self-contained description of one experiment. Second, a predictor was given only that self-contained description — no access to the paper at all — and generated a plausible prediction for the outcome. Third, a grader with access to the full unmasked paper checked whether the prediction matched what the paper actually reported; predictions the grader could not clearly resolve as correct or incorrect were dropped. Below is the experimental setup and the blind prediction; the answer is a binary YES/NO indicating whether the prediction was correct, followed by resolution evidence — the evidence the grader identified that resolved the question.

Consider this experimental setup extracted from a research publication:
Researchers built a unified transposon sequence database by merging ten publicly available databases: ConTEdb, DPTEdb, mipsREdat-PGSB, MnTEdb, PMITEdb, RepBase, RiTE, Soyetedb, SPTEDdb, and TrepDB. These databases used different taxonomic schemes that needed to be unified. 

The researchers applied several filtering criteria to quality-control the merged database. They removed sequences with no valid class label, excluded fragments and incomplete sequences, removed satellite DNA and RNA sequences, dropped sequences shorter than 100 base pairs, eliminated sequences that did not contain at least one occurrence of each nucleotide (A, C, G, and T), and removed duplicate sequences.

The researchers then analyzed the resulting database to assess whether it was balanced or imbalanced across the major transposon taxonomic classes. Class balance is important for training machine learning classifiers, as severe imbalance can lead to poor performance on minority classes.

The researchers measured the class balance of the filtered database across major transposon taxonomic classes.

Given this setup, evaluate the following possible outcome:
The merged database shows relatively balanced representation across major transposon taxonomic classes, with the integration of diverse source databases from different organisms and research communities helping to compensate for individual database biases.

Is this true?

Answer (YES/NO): YES